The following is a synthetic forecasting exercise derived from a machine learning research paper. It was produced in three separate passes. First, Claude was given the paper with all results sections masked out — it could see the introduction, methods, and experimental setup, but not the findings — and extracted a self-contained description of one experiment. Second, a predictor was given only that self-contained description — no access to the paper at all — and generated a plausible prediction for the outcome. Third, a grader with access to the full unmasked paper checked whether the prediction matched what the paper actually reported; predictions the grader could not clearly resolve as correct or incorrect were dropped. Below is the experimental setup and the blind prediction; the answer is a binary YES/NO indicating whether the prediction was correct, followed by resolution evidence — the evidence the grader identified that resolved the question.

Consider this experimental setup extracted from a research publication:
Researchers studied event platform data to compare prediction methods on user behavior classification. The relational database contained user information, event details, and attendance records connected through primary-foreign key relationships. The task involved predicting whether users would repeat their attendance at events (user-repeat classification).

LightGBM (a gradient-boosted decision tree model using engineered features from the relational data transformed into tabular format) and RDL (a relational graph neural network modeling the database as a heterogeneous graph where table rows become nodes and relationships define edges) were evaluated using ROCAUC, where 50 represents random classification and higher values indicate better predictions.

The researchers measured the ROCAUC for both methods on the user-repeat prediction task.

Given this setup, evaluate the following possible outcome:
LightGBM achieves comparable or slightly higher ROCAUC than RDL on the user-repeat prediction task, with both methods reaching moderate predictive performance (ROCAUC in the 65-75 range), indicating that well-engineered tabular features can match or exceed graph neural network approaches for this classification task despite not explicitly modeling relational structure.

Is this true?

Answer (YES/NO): NO